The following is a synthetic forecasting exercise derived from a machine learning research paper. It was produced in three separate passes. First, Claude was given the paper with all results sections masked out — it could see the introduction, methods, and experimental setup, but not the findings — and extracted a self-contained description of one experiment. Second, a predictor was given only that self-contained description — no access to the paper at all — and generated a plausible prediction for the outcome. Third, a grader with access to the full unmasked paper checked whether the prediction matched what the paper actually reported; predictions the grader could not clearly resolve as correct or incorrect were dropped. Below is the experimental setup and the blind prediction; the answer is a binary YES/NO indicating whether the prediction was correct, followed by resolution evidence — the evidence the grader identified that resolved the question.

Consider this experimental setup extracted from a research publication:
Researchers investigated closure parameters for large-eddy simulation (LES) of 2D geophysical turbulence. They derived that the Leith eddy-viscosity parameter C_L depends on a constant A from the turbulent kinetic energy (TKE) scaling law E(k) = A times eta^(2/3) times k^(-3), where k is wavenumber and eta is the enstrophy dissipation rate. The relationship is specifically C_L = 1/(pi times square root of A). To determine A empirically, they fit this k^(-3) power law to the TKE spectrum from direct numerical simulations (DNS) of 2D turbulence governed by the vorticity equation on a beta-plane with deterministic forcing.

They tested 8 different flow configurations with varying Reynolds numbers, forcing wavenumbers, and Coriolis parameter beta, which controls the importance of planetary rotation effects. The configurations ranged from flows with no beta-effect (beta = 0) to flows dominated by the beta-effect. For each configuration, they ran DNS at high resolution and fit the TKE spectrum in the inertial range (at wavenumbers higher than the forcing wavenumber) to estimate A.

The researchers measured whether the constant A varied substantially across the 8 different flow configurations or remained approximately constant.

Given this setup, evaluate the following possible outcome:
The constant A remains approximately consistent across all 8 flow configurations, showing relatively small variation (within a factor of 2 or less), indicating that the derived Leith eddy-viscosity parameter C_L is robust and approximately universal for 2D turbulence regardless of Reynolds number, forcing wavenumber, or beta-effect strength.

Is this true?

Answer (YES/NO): NO